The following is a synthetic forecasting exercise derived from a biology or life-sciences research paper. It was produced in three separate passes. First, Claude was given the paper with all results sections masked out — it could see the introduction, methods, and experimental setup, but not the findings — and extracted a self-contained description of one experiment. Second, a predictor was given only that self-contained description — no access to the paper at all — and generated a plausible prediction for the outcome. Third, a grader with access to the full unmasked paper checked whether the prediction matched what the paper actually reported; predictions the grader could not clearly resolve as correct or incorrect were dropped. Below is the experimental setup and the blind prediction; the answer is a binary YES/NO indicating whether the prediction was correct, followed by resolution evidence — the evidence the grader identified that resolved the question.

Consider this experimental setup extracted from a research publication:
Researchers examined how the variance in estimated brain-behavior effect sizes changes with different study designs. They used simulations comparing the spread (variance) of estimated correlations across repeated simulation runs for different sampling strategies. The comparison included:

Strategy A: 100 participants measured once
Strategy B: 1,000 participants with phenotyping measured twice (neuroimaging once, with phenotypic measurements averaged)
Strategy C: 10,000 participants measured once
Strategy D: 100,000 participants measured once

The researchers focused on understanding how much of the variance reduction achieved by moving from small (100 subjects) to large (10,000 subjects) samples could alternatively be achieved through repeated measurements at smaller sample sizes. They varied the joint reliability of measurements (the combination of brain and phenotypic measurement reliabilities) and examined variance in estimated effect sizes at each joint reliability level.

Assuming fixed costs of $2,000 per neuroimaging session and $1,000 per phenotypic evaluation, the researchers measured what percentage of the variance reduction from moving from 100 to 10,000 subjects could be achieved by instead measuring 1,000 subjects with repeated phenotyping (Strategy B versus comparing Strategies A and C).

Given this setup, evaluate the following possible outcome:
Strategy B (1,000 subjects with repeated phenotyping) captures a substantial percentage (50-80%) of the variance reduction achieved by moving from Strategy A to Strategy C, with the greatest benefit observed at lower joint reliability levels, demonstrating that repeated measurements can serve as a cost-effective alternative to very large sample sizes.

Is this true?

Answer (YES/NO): NO